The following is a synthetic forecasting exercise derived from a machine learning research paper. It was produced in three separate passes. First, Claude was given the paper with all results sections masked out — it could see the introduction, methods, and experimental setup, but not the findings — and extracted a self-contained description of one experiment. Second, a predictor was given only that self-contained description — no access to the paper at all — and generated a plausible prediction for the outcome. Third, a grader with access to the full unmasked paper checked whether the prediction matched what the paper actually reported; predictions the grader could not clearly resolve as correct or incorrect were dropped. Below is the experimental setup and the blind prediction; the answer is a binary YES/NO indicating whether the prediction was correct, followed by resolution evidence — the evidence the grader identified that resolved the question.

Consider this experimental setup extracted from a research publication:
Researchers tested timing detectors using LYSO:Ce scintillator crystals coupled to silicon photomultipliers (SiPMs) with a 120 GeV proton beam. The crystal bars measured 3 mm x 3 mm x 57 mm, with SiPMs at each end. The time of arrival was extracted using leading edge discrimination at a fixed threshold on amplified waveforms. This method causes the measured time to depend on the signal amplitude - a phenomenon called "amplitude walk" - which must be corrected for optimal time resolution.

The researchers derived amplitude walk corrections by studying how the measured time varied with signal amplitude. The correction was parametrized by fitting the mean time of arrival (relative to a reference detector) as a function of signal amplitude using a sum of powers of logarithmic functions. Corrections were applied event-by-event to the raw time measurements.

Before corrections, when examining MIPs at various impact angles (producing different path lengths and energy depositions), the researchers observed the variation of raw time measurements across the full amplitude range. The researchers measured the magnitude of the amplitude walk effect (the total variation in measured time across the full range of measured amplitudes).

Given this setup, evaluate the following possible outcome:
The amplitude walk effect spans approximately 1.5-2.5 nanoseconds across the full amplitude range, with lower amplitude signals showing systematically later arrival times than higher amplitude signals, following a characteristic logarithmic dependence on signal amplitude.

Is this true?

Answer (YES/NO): NO